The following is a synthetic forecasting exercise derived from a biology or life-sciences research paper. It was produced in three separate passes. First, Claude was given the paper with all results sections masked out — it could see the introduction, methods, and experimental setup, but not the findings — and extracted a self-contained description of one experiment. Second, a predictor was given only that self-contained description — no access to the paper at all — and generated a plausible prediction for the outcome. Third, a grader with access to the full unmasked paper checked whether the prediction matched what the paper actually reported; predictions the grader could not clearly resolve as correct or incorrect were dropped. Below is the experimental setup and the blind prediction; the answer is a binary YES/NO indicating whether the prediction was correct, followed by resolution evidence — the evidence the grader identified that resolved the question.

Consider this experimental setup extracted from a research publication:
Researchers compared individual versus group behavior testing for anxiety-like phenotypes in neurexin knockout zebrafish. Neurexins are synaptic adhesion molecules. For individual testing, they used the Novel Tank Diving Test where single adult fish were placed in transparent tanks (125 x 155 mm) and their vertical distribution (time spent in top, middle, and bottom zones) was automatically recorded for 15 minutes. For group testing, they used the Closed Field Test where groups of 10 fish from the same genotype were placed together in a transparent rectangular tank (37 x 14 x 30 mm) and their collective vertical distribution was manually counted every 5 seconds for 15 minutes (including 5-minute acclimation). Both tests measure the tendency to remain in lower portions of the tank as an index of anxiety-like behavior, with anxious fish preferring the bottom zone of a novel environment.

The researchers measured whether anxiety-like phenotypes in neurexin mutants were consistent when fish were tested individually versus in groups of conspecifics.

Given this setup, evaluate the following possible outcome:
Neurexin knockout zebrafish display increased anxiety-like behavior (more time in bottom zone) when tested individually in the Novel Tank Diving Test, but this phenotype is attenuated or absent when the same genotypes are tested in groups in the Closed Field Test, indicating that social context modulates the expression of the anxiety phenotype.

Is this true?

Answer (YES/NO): NO